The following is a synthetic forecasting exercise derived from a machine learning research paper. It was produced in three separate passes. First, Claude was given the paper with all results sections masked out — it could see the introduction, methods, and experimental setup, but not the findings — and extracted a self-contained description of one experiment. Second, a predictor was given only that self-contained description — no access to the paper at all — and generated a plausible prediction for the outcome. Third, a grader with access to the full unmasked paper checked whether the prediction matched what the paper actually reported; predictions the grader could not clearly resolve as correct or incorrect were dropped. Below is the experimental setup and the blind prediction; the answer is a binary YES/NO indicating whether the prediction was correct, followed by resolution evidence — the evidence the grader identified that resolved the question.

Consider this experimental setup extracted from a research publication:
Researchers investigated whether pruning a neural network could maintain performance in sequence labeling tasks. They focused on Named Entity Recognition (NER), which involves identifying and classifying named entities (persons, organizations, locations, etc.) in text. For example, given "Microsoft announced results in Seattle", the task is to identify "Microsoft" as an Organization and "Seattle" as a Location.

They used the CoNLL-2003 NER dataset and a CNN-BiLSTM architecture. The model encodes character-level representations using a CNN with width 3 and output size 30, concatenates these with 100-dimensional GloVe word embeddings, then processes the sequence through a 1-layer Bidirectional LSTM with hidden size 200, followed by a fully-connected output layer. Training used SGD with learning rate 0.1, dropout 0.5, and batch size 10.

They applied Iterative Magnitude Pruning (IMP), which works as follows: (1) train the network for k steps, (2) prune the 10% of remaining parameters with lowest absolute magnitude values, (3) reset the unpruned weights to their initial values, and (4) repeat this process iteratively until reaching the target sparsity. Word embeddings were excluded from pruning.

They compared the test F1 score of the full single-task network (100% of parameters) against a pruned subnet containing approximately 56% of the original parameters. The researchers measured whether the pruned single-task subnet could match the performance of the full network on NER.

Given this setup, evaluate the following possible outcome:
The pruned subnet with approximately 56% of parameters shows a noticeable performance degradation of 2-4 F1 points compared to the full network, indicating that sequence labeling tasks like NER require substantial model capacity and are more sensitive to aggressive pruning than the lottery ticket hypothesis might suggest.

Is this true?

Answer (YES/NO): NO